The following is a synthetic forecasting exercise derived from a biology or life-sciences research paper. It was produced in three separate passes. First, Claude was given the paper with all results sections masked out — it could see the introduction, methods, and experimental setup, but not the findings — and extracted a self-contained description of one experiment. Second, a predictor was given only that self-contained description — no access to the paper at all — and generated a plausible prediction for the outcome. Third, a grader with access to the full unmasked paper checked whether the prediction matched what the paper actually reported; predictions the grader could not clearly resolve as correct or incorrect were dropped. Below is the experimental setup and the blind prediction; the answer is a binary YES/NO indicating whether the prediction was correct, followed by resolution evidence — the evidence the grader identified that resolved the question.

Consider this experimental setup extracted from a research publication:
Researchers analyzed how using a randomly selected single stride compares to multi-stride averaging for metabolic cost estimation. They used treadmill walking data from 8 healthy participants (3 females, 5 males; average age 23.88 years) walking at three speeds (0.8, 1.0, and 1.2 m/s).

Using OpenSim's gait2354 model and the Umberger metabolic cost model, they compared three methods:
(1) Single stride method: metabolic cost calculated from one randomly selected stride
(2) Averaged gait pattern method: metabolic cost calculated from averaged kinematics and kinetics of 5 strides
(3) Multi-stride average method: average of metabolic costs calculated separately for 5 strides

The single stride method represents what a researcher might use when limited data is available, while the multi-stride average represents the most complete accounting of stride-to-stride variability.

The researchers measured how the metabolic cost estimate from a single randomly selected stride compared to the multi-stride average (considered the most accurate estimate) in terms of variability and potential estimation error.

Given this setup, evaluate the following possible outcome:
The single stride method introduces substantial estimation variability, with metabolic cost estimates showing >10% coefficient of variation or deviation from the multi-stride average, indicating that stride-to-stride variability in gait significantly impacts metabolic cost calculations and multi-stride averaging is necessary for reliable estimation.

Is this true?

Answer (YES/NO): NO